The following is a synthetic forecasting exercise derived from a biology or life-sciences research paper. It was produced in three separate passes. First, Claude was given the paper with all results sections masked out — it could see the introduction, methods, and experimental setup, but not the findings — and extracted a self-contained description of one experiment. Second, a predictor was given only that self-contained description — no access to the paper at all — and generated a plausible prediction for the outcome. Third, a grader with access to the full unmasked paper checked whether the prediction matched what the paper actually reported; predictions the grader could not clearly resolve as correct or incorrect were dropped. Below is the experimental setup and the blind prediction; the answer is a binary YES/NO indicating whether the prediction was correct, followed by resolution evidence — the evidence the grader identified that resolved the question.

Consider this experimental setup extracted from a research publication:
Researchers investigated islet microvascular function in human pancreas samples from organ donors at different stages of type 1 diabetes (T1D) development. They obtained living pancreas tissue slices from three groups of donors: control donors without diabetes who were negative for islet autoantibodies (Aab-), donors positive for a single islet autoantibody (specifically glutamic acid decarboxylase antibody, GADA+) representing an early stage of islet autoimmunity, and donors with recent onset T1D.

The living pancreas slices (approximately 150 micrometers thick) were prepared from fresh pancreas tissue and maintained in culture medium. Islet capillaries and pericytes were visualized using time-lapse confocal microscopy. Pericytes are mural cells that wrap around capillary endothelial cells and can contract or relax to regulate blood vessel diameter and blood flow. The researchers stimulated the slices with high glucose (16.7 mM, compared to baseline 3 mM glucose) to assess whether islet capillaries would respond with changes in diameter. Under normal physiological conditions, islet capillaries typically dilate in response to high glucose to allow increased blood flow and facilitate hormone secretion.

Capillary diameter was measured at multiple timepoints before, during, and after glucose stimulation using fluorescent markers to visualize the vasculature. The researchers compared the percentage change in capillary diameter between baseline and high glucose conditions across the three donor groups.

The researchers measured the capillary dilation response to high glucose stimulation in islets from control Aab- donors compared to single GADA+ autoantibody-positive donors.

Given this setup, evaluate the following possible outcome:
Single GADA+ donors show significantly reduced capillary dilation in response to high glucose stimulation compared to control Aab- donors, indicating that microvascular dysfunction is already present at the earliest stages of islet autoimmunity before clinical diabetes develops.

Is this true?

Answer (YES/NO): YES